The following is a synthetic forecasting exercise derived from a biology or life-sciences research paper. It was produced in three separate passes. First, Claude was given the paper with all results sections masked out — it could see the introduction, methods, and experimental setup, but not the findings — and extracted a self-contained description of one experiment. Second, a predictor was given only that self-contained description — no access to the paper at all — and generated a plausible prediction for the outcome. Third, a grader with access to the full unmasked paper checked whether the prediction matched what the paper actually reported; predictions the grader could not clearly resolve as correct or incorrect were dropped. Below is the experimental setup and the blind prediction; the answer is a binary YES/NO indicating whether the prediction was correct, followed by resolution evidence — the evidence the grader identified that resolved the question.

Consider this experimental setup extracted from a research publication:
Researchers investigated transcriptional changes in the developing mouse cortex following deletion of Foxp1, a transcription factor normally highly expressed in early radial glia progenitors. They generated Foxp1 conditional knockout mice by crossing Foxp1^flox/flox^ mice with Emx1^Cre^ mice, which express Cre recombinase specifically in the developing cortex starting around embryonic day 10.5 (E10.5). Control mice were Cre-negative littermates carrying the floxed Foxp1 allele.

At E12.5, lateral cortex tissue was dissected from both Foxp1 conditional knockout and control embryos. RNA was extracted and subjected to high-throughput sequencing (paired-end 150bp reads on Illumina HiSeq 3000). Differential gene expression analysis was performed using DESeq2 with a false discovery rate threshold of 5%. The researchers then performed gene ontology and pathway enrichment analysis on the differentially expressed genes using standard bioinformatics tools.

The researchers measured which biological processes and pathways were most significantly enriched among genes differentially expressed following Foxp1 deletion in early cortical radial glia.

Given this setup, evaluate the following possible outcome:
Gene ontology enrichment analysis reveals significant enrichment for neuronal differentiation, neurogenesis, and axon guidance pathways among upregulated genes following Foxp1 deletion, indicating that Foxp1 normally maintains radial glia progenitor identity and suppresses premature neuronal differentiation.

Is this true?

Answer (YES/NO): NO